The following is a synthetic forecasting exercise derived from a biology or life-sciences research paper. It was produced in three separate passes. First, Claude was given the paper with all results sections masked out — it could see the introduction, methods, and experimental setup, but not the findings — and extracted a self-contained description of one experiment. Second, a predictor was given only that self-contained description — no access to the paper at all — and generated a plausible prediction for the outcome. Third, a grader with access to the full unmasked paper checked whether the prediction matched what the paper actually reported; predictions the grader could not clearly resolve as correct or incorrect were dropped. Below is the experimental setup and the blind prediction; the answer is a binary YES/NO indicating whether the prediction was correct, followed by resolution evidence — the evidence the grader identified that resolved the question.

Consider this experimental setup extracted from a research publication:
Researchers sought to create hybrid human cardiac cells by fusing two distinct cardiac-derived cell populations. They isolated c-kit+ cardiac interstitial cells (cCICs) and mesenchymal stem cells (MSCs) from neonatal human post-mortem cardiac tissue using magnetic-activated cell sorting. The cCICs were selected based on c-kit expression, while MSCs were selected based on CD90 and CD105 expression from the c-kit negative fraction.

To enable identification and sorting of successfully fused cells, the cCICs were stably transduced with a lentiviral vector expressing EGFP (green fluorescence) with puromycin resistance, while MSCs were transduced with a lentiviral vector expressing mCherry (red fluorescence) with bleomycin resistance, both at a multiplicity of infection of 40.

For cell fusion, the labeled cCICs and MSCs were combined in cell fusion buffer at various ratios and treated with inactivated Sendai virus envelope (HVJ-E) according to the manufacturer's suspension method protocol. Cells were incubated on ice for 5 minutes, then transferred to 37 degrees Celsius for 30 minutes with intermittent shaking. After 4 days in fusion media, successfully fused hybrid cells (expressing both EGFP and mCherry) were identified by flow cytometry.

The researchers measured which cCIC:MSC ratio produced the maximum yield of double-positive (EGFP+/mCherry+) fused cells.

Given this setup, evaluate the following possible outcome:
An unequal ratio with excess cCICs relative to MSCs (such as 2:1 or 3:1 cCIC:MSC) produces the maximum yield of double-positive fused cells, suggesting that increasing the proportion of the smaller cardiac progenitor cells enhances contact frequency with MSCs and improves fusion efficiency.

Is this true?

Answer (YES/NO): YES